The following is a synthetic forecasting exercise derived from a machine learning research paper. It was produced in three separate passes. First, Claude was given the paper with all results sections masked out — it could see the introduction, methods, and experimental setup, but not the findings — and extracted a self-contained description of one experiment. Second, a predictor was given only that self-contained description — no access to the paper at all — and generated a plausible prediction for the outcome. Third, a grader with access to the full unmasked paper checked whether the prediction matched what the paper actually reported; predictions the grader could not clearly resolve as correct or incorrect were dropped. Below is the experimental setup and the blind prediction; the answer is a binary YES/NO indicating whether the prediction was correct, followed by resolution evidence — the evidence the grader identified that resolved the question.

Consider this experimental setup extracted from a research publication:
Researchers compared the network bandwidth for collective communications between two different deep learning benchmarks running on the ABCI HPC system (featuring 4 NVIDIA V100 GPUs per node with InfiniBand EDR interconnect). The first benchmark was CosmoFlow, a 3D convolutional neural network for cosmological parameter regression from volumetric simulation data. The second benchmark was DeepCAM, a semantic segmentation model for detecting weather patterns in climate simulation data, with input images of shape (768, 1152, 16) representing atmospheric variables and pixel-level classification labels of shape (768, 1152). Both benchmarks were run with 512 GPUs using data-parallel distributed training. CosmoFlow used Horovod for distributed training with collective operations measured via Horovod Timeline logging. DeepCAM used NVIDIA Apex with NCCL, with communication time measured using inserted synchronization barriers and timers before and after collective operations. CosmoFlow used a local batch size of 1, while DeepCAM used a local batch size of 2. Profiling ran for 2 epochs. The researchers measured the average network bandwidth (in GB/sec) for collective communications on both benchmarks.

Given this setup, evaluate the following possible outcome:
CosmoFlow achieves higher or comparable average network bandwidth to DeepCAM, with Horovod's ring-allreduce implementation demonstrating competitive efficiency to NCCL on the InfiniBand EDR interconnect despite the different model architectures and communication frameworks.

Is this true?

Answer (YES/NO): NO